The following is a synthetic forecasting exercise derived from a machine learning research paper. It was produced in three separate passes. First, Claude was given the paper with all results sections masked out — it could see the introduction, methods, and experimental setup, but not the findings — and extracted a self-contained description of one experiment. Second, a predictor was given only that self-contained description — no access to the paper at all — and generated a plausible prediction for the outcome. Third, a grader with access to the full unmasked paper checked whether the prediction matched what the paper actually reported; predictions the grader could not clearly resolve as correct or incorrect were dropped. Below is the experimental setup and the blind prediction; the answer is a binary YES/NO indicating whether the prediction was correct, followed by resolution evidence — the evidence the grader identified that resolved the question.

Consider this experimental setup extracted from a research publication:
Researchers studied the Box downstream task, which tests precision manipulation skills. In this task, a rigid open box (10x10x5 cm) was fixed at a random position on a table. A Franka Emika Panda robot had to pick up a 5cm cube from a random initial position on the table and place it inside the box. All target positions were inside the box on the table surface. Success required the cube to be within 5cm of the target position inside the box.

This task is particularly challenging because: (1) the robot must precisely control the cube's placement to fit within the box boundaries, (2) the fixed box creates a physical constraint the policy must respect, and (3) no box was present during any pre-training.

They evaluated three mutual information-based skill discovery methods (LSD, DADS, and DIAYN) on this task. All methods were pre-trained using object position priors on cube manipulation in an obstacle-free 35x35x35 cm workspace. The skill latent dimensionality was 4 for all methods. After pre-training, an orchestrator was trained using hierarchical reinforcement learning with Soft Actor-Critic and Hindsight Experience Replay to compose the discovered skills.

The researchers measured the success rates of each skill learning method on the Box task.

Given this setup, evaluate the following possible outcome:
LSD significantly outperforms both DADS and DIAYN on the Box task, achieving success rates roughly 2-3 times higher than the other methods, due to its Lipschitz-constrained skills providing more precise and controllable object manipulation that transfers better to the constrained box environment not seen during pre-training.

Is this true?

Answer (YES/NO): NO